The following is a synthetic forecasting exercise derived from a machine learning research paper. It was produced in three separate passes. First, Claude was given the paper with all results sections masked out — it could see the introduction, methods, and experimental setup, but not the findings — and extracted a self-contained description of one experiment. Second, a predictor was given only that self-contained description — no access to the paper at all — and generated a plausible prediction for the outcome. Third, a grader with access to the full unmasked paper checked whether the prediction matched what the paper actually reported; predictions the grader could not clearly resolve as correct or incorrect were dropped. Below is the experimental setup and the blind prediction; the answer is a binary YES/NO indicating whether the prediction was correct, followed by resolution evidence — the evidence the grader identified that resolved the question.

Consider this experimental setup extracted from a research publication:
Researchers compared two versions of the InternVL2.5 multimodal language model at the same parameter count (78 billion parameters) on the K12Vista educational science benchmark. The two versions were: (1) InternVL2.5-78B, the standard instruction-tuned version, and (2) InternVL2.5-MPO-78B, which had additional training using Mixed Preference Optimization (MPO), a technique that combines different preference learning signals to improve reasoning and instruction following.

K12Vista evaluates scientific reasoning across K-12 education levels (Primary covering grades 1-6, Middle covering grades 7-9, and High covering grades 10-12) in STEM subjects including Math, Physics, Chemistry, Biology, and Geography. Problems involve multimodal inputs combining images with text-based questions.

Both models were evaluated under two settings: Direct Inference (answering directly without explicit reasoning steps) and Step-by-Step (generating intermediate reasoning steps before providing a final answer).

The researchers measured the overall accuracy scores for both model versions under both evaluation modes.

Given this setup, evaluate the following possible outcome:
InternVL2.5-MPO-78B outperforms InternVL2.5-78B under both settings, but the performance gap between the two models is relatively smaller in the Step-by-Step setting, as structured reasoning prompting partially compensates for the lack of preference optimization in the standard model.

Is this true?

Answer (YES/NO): YES